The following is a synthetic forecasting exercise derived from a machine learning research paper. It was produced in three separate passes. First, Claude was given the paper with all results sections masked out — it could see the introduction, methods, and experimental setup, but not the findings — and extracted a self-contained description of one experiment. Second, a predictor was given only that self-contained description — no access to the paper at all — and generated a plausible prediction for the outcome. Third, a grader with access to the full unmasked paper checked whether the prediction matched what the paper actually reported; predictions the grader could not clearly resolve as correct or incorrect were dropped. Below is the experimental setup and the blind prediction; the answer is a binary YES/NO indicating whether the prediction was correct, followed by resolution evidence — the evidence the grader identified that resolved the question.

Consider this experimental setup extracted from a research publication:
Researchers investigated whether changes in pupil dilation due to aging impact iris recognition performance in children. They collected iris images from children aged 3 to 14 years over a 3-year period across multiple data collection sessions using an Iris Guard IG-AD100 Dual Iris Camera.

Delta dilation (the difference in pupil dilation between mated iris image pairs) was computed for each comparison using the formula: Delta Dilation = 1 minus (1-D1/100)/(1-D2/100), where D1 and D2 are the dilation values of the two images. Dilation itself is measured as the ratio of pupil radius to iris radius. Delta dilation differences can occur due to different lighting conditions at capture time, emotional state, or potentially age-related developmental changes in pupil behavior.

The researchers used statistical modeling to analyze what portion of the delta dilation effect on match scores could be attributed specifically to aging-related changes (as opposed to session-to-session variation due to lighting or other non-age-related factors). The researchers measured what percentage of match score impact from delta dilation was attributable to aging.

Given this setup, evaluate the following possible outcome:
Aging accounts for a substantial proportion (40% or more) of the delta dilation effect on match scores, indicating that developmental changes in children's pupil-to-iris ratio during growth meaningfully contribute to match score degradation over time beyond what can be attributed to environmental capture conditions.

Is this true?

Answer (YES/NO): NO